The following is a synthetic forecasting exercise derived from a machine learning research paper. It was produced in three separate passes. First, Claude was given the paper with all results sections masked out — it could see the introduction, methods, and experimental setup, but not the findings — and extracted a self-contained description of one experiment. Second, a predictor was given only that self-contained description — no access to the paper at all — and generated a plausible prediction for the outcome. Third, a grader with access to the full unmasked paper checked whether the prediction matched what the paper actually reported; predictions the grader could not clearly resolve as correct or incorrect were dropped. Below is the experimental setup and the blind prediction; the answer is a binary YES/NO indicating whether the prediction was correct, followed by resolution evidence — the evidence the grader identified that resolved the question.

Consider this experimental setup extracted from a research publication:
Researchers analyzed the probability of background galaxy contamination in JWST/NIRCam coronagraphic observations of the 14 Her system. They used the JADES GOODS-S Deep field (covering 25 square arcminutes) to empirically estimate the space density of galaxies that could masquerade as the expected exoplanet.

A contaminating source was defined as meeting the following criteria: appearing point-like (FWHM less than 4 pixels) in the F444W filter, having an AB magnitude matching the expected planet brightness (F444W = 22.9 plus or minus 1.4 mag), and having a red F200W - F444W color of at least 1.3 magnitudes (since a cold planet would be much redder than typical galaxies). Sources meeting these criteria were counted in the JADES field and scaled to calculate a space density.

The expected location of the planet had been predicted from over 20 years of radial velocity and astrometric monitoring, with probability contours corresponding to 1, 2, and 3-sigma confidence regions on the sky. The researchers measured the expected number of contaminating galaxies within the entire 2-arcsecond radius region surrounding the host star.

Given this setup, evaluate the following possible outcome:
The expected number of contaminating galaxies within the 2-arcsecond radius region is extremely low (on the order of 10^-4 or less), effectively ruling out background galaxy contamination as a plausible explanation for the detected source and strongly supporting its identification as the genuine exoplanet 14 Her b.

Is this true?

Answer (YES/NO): NO